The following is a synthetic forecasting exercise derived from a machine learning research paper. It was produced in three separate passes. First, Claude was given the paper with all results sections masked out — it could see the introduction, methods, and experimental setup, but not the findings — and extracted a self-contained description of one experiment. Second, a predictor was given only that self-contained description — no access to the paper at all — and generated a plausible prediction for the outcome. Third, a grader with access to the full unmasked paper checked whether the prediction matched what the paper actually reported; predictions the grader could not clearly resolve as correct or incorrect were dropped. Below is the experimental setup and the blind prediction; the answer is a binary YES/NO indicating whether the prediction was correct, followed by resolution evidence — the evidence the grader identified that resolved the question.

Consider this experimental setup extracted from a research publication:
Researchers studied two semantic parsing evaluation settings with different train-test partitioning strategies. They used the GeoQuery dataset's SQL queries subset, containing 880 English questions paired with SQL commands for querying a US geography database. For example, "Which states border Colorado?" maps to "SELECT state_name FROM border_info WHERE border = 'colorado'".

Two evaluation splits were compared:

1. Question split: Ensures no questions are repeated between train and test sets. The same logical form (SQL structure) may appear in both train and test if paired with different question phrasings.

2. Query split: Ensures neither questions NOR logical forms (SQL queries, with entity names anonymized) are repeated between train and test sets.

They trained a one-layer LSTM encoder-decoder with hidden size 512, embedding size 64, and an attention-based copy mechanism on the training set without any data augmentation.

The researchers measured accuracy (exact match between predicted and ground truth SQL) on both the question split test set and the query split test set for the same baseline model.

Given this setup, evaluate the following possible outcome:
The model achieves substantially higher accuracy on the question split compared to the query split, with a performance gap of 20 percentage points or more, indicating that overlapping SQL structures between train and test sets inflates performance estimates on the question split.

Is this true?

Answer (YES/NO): YES